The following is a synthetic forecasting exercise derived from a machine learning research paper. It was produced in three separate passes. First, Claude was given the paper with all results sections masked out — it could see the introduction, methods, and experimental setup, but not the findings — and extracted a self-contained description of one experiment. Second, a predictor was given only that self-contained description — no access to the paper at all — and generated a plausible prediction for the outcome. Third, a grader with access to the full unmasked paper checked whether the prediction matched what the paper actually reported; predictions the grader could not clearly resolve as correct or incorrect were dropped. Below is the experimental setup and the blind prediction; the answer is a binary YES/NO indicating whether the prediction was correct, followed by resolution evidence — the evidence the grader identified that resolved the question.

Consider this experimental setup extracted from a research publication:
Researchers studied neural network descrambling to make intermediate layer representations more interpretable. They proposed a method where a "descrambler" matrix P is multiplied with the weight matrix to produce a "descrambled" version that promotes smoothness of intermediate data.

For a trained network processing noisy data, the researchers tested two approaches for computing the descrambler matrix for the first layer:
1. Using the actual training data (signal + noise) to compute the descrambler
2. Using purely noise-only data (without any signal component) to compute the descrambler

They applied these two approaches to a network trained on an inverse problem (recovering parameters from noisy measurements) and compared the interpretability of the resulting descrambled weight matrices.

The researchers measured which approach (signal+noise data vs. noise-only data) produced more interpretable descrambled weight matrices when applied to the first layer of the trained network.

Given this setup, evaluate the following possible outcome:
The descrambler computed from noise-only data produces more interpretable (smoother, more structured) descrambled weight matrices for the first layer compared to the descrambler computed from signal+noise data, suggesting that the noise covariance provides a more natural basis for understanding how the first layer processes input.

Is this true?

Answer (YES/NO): YES